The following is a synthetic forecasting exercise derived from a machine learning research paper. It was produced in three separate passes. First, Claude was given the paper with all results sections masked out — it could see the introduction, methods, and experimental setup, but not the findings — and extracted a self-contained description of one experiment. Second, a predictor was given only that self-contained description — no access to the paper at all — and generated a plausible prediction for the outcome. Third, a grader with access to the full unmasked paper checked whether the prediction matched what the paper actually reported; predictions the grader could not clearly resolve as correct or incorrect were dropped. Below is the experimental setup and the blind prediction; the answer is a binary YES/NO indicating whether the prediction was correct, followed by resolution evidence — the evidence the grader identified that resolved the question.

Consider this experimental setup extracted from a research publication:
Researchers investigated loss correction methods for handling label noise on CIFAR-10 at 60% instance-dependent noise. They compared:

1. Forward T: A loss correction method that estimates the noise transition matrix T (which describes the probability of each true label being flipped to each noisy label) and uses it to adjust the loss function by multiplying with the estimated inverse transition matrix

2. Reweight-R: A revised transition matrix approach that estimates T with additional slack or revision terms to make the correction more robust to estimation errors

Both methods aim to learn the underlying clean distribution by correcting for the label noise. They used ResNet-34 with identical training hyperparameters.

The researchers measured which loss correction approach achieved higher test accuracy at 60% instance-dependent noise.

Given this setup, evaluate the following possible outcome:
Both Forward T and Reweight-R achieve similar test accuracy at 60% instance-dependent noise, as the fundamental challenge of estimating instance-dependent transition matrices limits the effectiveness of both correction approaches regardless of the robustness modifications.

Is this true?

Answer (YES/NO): NO